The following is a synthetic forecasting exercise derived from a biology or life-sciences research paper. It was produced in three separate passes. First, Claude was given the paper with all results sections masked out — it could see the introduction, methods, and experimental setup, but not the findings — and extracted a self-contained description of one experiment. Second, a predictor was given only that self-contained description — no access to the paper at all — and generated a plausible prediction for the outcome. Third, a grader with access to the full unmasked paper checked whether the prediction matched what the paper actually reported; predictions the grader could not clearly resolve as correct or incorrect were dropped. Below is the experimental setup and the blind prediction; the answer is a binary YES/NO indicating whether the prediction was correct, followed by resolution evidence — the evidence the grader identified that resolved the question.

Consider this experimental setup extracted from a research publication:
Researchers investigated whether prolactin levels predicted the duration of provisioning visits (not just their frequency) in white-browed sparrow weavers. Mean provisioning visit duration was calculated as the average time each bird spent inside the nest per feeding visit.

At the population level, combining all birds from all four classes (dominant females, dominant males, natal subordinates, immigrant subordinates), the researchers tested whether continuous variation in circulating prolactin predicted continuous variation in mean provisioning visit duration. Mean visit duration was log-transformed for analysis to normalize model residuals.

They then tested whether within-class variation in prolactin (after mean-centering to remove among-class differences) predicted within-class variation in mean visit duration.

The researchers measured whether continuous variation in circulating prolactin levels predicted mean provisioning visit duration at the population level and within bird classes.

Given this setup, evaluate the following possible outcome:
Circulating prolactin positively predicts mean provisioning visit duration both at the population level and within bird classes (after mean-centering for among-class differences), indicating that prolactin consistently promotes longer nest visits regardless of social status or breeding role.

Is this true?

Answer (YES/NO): NO